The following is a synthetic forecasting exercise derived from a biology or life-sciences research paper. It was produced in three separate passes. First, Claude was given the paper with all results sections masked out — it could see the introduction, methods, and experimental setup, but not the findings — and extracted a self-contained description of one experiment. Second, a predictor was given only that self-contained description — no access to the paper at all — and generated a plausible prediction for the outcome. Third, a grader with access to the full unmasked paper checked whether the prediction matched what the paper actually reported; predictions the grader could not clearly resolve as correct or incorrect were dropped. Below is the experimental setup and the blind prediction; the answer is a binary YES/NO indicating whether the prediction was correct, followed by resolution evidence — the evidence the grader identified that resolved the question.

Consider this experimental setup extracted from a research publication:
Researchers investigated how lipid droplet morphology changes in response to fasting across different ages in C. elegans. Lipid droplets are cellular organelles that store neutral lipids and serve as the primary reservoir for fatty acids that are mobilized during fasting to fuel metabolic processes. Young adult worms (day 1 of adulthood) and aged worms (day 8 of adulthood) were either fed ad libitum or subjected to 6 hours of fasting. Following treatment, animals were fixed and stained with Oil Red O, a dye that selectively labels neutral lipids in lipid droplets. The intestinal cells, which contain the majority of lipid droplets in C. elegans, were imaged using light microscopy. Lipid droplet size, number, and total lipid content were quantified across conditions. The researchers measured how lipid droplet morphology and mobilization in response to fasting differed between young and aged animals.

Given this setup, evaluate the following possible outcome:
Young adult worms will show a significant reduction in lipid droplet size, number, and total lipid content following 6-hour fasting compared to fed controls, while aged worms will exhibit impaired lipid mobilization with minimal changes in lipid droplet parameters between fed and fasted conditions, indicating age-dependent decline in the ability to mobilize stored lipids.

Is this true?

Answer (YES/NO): YES